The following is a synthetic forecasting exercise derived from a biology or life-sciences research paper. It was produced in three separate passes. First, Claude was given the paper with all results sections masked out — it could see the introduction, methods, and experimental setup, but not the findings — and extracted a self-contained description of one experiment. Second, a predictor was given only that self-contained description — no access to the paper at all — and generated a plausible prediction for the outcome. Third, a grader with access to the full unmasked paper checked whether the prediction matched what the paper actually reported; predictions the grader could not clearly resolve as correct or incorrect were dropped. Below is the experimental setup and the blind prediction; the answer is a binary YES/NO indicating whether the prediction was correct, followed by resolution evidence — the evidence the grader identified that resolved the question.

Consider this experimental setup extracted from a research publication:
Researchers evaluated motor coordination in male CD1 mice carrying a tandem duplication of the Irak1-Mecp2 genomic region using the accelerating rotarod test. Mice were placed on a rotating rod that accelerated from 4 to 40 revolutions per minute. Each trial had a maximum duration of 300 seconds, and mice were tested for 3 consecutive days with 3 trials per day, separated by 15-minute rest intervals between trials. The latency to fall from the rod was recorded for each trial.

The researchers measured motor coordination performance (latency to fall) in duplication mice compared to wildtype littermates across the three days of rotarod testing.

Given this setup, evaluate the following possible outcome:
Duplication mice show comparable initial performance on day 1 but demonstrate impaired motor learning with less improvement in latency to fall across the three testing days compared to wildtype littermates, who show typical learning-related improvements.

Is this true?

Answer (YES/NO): NO